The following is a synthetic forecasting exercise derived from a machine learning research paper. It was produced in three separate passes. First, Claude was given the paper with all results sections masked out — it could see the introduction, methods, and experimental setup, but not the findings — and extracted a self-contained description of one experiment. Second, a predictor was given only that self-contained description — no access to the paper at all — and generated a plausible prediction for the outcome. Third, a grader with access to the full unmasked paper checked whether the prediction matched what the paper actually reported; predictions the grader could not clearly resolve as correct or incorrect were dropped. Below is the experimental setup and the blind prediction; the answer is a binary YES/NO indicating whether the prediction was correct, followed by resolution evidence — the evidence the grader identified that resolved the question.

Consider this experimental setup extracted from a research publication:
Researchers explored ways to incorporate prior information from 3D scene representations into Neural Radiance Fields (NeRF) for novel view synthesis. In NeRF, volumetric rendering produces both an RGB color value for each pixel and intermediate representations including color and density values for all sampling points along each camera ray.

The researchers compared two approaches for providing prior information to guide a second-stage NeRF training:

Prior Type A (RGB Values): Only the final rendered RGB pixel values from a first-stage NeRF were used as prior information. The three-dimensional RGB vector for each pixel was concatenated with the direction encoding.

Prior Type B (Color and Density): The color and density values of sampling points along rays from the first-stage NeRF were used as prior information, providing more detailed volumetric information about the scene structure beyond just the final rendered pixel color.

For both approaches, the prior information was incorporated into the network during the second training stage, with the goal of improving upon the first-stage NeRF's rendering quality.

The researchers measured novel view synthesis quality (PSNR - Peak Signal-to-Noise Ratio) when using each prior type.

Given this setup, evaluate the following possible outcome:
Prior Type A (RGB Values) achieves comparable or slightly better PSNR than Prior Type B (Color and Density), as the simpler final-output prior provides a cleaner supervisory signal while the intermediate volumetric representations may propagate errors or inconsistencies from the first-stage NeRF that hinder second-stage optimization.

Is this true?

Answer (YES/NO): YES